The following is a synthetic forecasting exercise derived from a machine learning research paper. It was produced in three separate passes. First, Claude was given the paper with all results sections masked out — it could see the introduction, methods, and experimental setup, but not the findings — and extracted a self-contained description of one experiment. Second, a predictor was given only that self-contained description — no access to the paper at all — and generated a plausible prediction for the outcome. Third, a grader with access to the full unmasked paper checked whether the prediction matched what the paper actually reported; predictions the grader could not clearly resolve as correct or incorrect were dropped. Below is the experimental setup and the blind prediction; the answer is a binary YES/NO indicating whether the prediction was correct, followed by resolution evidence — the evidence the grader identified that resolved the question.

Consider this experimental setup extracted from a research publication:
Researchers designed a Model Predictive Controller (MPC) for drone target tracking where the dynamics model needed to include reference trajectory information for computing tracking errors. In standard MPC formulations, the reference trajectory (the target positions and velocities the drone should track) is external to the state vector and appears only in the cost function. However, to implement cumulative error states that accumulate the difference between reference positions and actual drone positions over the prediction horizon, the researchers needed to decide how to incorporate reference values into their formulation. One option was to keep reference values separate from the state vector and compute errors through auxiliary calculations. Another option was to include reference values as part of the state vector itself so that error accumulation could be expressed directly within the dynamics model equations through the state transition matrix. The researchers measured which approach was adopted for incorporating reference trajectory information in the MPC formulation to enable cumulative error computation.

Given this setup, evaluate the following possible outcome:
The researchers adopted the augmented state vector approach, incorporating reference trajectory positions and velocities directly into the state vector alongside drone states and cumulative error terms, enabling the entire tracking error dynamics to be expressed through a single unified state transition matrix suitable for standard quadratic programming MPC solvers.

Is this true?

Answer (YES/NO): YES